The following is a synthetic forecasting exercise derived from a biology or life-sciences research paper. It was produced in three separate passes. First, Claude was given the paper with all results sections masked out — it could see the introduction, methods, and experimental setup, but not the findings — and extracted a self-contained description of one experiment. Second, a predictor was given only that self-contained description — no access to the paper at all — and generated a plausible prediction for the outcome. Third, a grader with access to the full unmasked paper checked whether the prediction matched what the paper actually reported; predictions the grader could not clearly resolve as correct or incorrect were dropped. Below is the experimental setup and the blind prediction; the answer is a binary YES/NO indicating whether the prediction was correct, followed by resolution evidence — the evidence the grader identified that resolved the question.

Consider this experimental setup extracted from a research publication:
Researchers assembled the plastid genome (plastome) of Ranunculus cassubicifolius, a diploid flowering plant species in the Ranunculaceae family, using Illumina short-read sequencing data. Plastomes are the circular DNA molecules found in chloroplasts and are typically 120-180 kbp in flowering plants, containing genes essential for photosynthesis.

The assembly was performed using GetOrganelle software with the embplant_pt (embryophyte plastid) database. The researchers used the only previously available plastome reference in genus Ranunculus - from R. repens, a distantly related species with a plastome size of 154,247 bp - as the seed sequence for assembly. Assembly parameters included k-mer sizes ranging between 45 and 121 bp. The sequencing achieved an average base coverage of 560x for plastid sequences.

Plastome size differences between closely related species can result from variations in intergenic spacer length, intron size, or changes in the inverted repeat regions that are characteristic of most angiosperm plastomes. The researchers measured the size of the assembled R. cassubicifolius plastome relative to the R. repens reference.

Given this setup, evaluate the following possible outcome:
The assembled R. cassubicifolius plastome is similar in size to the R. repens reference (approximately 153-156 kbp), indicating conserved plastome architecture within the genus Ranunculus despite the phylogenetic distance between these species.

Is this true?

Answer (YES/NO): YES